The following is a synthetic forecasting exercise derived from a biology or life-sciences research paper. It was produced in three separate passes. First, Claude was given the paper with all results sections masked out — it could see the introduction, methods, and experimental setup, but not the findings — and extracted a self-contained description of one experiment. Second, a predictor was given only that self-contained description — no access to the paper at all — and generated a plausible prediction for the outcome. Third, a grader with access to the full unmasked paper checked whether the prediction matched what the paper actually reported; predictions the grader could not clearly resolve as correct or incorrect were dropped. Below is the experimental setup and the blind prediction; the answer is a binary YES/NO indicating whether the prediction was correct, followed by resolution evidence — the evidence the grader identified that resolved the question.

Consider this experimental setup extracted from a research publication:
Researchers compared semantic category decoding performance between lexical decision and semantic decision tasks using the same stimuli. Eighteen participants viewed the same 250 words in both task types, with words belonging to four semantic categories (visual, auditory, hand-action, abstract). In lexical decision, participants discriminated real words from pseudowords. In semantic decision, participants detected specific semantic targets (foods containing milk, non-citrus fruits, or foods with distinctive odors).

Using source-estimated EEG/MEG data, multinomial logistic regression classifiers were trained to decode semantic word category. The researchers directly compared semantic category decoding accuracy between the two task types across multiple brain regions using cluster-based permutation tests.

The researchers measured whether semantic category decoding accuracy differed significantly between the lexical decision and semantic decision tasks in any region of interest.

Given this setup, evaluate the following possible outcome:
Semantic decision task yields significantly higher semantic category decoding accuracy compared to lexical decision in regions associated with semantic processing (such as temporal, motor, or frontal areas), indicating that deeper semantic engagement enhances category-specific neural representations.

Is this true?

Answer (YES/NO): NO